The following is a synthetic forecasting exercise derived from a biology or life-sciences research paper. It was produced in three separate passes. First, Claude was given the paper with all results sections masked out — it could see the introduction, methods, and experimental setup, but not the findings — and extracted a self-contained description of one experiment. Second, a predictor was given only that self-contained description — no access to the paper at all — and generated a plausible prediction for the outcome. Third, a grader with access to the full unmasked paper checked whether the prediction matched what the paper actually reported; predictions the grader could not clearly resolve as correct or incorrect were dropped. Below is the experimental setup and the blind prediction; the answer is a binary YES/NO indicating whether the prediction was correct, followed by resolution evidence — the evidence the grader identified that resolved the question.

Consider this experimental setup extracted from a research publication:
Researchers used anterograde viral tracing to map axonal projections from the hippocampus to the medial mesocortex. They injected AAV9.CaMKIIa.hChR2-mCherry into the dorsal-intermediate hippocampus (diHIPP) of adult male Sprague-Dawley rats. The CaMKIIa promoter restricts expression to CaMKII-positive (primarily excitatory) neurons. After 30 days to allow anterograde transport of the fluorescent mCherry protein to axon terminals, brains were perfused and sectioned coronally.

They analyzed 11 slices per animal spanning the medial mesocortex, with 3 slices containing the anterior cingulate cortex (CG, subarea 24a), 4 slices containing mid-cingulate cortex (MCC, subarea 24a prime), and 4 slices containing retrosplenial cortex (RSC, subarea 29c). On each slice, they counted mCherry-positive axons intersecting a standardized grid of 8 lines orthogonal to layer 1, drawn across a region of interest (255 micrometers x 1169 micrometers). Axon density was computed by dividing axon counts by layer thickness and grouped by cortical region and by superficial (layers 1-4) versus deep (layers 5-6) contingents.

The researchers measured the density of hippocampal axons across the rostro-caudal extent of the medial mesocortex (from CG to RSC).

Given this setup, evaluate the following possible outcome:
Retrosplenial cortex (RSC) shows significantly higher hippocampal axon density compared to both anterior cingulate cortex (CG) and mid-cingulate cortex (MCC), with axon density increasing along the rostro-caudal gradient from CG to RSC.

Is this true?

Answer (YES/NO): NO